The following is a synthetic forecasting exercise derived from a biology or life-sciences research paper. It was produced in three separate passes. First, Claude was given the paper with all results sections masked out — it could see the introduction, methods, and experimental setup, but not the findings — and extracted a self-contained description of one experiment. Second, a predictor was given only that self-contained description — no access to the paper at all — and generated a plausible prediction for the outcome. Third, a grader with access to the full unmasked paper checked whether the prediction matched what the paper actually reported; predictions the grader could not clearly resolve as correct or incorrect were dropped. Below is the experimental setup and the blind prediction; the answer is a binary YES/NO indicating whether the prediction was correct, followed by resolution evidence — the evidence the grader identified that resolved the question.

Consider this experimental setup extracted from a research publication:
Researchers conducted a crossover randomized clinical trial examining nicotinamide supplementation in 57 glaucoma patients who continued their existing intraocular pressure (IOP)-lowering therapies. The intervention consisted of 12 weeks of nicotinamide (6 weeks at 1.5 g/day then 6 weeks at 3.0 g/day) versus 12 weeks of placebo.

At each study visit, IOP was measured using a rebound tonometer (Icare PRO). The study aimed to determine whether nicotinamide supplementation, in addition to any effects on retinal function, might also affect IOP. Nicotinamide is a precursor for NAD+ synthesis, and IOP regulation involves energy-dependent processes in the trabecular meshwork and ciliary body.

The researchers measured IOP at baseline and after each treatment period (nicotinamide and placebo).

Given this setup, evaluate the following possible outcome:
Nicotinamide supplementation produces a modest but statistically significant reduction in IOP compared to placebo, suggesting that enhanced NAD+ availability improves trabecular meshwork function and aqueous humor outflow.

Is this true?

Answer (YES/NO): NO